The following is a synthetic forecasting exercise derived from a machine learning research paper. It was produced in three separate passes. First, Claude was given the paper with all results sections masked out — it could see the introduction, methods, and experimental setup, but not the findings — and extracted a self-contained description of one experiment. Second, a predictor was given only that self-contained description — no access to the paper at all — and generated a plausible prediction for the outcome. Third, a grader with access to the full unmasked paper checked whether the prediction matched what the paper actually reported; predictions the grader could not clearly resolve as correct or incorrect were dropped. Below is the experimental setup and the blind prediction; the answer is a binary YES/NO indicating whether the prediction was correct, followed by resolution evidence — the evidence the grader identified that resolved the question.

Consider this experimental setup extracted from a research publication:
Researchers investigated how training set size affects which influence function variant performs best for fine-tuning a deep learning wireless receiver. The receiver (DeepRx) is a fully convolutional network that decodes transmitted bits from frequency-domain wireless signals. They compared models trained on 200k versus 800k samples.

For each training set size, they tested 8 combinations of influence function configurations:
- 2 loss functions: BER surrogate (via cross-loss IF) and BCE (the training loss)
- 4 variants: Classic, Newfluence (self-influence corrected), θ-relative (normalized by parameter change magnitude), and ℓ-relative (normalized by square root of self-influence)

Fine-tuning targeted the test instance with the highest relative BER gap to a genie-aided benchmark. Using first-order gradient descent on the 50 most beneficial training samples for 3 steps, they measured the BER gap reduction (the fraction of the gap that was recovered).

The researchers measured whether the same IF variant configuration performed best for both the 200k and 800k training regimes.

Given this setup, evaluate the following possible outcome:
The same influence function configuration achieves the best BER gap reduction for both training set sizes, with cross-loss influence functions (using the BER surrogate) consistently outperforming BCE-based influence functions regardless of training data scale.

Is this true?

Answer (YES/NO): NO